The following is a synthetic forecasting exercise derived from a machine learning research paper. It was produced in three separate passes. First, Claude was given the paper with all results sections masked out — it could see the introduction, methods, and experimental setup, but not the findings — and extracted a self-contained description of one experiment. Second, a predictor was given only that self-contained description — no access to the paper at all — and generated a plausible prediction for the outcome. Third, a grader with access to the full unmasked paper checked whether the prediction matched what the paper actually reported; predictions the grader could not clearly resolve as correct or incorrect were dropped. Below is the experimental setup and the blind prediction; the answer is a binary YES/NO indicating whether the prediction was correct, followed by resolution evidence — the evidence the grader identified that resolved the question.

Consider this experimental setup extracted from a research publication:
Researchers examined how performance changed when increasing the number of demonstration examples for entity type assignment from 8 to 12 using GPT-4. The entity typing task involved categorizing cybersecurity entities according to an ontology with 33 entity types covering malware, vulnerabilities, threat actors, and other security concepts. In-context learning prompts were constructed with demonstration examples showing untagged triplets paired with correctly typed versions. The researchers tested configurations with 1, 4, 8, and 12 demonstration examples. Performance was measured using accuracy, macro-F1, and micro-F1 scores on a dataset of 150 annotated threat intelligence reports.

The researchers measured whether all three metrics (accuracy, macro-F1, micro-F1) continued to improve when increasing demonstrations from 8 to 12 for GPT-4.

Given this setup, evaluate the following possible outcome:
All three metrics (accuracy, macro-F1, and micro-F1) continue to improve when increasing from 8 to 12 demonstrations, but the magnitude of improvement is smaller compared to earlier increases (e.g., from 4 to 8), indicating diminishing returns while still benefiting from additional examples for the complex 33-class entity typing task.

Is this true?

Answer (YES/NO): NO